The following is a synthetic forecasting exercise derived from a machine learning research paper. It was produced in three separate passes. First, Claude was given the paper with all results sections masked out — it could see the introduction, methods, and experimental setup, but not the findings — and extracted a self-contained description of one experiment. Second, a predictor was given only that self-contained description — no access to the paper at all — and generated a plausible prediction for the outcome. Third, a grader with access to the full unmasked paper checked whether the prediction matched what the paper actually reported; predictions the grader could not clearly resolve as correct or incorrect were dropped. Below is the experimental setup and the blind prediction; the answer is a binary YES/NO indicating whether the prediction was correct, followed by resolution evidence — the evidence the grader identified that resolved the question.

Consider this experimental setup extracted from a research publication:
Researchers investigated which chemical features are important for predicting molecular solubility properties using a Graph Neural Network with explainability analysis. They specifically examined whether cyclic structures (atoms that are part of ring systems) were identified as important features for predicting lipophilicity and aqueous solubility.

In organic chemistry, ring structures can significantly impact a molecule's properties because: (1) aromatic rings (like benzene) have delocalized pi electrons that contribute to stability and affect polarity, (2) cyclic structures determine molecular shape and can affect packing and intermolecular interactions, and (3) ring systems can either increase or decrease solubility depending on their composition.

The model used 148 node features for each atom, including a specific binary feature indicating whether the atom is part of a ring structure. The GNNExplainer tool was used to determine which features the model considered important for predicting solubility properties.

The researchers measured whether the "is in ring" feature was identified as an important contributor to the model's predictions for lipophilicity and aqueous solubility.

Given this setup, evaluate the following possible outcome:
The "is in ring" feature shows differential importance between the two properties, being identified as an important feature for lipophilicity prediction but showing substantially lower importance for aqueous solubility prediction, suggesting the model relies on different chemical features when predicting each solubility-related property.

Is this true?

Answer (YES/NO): NO